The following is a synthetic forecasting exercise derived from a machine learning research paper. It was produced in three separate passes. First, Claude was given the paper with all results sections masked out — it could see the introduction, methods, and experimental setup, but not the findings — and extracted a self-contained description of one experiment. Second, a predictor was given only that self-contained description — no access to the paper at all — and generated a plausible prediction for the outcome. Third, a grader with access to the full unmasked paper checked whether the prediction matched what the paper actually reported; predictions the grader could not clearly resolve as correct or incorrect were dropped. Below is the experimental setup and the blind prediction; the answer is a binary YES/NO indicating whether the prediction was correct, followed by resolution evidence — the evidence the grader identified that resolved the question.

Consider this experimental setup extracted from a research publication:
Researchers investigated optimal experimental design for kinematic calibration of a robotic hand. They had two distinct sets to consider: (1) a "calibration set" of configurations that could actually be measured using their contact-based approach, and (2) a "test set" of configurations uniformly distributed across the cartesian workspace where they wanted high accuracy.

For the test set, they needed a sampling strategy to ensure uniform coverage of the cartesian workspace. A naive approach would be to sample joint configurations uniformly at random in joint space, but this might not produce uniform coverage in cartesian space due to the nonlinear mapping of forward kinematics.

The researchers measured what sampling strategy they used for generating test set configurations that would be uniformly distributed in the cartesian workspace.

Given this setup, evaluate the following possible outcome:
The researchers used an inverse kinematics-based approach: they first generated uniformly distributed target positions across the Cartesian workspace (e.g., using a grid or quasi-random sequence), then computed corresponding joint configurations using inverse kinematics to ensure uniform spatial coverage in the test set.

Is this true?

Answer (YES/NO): NO